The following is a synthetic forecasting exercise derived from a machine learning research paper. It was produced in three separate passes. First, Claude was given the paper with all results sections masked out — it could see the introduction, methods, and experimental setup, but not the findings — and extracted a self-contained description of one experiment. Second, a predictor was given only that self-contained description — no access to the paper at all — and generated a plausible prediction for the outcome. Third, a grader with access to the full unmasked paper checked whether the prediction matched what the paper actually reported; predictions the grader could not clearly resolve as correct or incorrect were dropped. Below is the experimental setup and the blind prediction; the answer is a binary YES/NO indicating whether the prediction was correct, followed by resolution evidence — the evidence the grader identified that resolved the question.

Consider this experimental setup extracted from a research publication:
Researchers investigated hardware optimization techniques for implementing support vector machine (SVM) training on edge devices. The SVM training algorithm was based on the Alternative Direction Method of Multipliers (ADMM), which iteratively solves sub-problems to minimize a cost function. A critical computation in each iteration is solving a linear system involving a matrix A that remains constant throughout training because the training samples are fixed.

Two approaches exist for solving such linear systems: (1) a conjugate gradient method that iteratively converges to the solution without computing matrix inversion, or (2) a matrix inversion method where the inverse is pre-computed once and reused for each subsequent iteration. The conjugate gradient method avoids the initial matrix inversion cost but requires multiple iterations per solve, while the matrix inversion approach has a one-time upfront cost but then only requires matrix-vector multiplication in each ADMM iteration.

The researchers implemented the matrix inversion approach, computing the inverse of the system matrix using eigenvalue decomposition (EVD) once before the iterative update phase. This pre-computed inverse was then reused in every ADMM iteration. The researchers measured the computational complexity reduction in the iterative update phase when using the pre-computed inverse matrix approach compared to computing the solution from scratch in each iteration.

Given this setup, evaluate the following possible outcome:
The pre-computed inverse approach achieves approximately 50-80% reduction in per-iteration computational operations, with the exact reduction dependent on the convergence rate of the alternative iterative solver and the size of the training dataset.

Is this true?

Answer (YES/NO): NO